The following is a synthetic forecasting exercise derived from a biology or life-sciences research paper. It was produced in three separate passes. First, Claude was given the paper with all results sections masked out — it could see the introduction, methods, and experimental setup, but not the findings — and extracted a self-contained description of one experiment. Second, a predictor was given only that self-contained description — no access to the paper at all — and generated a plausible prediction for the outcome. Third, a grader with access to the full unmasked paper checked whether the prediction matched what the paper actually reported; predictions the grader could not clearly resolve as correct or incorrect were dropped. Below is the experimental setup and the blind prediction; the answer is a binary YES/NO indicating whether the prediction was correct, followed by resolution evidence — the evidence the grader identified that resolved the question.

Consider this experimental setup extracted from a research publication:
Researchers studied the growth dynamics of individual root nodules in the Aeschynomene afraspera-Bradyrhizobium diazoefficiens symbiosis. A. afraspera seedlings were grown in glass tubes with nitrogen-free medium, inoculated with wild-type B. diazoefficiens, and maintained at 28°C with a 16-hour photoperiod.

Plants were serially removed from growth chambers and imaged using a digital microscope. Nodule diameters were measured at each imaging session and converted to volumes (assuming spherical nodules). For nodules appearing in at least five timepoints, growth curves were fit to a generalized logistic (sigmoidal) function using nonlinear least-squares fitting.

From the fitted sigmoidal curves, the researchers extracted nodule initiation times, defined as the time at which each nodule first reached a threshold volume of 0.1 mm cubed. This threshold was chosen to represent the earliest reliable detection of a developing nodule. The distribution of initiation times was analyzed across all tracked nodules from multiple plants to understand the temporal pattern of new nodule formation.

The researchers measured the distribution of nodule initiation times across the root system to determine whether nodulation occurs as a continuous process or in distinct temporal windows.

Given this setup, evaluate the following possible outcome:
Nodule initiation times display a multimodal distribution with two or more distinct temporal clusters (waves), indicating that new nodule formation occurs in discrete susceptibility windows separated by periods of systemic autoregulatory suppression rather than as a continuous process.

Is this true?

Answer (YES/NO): YES